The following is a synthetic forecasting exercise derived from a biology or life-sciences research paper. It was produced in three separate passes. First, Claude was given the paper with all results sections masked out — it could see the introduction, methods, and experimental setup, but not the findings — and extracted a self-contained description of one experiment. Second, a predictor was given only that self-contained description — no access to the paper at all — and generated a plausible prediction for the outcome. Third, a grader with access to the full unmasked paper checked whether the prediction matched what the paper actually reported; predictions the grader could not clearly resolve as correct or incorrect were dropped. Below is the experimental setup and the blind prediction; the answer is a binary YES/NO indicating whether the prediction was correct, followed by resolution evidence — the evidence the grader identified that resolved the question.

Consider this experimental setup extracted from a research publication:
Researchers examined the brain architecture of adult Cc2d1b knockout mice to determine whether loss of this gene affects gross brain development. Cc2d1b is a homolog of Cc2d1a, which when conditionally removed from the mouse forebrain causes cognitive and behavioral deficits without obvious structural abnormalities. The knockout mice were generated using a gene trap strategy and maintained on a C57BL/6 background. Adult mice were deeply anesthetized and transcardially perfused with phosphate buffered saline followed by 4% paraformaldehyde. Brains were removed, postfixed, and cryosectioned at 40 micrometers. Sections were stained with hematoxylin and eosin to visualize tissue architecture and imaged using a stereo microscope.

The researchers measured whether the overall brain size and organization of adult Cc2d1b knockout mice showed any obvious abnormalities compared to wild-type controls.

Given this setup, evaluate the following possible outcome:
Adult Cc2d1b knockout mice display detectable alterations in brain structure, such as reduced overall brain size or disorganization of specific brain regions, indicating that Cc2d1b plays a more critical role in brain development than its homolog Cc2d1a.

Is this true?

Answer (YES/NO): NO